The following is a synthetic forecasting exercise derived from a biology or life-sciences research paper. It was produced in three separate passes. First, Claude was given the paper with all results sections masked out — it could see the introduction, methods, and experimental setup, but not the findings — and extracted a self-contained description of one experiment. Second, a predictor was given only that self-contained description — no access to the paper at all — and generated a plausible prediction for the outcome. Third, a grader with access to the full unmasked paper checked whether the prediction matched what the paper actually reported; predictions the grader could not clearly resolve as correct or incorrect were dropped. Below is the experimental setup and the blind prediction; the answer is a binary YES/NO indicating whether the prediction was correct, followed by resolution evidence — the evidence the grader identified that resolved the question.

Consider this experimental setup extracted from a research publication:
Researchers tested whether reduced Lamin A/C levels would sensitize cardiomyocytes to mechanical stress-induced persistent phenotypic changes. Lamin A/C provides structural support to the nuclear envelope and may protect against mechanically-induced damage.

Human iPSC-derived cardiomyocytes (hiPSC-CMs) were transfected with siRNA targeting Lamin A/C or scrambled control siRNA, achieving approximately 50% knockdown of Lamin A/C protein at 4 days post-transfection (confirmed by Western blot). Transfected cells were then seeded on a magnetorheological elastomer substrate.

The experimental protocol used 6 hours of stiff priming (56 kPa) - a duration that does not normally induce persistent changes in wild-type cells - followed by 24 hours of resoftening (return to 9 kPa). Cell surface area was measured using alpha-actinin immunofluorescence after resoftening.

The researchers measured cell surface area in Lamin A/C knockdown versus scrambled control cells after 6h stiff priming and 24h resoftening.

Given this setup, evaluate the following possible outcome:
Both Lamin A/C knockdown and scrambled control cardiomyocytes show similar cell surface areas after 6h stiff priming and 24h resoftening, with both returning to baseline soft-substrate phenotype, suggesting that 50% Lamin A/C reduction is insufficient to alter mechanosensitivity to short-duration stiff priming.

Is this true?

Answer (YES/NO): NO